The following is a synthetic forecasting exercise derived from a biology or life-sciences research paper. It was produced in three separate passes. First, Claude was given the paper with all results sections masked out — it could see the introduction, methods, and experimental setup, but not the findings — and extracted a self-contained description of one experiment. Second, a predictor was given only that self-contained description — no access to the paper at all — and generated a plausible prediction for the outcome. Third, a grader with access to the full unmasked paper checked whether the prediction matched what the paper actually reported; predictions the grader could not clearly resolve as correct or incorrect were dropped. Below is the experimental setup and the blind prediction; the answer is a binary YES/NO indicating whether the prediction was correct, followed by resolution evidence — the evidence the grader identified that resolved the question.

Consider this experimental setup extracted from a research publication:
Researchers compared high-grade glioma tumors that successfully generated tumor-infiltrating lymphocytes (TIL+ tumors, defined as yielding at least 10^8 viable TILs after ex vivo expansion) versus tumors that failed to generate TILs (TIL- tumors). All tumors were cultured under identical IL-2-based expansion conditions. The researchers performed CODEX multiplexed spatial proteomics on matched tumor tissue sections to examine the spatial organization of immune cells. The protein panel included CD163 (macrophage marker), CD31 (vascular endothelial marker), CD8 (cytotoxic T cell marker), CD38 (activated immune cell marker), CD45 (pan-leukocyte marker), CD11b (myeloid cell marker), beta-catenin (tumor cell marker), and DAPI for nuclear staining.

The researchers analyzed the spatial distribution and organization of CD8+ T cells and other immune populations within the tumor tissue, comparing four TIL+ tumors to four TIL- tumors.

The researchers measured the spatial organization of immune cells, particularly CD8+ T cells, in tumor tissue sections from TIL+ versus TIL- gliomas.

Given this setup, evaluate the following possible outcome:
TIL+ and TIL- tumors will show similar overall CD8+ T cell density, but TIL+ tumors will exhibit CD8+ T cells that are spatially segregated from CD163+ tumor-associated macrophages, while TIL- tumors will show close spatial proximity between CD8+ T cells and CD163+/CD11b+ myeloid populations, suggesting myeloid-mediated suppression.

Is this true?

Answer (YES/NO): NO